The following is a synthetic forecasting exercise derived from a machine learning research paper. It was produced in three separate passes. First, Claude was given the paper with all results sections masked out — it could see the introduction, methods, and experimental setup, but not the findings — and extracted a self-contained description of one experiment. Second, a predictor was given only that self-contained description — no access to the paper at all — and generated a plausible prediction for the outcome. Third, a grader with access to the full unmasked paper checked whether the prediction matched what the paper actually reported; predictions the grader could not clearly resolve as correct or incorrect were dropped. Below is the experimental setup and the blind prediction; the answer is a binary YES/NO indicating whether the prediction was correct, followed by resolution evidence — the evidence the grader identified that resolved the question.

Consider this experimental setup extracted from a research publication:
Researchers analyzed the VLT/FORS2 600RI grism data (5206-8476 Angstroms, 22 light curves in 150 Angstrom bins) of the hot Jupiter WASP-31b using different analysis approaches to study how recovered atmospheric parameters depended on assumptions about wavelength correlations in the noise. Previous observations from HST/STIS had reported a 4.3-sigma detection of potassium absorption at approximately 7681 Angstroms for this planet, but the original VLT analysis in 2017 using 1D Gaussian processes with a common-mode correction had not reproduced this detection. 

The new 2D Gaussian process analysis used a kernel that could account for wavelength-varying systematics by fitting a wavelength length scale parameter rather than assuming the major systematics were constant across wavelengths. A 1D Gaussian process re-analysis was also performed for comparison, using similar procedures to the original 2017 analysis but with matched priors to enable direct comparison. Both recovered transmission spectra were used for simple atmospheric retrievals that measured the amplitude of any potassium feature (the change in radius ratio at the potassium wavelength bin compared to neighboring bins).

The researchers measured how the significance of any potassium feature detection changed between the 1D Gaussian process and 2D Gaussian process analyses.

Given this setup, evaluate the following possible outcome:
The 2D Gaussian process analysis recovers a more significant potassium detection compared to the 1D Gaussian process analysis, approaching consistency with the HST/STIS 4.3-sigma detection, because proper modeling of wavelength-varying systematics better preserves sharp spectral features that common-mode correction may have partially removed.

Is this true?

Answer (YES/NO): NO